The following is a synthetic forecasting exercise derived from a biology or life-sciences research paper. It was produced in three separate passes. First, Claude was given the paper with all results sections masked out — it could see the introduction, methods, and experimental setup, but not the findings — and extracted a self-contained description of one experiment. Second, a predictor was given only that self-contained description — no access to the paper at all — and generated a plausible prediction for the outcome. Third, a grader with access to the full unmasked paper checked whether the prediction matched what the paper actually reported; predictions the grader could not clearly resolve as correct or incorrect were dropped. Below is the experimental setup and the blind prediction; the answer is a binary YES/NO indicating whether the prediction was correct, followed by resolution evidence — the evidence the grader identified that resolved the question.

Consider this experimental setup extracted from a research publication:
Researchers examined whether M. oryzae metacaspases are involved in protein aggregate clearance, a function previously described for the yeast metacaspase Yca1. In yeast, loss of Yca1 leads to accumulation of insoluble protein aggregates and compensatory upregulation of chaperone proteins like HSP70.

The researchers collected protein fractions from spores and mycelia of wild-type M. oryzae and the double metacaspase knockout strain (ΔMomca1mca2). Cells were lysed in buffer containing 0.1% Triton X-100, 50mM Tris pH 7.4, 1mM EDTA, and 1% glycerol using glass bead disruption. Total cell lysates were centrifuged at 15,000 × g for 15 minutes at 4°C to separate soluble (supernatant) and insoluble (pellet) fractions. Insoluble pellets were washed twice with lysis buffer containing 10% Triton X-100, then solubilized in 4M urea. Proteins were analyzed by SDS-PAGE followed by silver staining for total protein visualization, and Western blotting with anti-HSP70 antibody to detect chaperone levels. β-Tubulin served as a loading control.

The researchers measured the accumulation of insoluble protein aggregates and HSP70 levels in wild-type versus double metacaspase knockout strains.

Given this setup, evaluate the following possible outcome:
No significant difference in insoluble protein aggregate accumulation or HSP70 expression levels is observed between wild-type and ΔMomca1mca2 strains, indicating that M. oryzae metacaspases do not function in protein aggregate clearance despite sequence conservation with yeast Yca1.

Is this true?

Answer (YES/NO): NO